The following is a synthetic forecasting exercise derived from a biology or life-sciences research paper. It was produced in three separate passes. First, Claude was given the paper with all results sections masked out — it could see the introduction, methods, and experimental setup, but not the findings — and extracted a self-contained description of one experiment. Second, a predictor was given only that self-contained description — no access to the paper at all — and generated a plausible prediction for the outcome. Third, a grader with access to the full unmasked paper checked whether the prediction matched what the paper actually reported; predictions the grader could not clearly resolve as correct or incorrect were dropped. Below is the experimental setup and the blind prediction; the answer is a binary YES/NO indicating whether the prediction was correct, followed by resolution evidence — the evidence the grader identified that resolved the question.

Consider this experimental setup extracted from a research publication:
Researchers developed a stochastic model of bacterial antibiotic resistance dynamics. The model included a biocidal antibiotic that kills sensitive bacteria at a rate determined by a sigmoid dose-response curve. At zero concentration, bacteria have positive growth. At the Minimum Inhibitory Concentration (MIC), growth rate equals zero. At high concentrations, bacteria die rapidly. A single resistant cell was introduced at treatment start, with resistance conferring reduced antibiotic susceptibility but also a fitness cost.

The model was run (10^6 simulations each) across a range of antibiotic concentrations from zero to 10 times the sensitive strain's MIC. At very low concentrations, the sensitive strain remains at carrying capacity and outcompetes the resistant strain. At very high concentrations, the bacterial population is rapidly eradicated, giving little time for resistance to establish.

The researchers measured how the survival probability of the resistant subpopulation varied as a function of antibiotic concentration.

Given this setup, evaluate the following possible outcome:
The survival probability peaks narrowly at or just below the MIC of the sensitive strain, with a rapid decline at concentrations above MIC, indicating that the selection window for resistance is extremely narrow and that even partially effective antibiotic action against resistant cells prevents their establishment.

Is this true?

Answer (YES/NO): NO